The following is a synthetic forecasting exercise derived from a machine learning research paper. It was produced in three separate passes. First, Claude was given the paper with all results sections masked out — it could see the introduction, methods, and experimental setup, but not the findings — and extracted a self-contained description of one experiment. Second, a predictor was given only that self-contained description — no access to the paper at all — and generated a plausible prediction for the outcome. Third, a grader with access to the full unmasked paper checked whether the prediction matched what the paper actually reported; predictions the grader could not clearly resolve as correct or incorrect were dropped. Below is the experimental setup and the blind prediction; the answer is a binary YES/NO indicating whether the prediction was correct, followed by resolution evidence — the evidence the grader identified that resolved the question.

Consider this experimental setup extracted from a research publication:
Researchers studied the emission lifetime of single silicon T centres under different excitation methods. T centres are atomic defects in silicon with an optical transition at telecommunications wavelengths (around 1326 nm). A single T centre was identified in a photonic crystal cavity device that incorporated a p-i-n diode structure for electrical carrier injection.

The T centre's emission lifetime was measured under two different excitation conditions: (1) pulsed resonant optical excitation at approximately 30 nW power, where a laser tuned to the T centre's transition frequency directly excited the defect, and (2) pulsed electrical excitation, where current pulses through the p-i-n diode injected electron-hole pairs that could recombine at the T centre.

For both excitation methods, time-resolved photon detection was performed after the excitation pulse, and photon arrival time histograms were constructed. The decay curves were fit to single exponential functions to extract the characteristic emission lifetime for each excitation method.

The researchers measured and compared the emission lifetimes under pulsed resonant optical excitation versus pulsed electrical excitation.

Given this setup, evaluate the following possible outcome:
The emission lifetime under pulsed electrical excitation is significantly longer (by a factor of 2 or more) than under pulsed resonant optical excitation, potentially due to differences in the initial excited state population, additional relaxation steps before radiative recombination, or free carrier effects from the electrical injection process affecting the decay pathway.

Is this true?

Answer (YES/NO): NO